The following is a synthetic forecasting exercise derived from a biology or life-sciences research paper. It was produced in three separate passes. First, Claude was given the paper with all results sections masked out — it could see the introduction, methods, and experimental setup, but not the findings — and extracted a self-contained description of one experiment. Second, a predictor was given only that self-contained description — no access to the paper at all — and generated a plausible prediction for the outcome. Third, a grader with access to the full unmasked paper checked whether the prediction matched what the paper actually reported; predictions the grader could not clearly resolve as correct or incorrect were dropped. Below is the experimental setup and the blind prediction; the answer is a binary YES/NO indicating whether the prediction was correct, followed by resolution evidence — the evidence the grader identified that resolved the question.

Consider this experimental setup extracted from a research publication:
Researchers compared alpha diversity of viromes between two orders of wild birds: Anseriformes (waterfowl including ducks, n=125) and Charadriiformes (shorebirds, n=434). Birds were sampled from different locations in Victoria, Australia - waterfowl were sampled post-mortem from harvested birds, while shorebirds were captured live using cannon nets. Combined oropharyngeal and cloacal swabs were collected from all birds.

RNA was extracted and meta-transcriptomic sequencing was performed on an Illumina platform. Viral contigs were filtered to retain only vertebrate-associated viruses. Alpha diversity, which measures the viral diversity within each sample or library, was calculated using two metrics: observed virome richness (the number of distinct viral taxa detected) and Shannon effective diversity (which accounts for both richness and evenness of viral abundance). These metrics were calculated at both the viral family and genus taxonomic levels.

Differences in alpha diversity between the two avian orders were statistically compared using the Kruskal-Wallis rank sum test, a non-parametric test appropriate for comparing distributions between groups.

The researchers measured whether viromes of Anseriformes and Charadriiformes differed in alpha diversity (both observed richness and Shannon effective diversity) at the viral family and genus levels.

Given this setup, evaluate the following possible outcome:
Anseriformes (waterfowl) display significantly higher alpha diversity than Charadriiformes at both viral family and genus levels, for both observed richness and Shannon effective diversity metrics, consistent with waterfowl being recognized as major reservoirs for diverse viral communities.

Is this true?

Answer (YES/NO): NO